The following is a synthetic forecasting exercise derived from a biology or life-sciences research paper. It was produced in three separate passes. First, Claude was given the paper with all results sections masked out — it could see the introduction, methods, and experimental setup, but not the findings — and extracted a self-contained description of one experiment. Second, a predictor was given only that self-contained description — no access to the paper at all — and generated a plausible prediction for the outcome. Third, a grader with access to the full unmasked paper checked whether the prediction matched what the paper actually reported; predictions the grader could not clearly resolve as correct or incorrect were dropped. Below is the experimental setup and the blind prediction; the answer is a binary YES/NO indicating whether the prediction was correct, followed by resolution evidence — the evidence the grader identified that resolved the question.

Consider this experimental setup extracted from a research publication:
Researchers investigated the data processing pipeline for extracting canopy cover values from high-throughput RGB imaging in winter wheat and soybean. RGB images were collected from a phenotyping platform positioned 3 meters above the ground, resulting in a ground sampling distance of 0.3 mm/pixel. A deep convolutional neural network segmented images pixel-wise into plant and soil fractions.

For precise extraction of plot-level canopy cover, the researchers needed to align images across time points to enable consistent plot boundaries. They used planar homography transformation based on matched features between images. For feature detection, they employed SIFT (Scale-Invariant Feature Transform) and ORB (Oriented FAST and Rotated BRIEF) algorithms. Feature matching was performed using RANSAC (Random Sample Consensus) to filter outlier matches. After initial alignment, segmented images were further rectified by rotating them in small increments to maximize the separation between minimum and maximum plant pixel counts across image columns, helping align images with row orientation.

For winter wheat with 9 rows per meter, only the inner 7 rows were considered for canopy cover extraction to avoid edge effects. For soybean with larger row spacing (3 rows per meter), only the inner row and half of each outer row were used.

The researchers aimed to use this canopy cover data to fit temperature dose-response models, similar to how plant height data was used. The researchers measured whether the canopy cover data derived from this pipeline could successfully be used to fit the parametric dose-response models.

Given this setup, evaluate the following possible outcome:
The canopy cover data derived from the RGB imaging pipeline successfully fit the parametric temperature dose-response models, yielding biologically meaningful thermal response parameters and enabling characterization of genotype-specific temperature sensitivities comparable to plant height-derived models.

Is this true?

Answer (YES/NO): NO